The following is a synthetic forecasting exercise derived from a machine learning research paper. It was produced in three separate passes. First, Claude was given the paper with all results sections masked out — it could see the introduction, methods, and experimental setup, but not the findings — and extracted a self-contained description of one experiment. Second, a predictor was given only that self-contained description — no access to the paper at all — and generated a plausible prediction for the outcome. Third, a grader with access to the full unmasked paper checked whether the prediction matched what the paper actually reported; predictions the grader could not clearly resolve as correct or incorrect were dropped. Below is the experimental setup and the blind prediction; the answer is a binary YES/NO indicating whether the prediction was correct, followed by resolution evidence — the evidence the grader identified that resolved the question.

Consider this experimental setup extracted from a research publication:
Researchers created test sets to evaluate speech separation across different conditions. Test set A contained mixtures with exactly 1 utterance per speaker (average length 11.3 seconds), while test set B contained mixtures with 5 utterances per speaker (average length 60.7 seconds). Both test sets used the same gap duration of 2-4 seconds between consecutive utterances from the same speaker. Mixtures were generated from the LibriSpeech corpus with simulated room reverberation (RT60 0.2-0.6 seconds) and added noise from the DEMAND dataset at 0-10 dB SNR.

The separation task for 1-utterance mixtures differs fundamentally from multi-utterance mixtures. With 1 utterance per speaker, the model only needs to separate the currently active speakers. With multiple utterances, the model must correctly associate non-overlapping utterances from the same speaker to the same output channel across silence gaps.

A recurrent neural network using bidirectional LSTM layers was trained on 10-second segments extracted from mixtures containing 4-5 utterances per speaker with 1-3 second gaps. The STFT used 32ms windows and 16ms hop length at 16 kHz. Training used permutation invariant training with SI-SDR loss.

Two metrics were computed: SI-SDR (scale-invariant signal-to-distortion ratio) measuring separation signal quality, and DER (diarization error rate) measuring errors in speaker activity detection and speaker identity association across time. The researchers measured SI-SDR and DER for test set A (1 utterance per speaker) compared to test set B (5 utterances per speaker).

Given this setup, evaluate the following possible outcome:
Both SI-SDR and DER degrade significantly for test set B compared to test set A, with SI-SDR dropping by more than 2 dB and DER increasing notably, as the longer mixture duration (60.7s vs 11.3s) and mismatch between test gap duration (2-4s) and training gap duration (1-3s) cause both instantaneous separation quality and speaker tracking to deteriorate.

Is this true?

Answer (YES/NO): NO